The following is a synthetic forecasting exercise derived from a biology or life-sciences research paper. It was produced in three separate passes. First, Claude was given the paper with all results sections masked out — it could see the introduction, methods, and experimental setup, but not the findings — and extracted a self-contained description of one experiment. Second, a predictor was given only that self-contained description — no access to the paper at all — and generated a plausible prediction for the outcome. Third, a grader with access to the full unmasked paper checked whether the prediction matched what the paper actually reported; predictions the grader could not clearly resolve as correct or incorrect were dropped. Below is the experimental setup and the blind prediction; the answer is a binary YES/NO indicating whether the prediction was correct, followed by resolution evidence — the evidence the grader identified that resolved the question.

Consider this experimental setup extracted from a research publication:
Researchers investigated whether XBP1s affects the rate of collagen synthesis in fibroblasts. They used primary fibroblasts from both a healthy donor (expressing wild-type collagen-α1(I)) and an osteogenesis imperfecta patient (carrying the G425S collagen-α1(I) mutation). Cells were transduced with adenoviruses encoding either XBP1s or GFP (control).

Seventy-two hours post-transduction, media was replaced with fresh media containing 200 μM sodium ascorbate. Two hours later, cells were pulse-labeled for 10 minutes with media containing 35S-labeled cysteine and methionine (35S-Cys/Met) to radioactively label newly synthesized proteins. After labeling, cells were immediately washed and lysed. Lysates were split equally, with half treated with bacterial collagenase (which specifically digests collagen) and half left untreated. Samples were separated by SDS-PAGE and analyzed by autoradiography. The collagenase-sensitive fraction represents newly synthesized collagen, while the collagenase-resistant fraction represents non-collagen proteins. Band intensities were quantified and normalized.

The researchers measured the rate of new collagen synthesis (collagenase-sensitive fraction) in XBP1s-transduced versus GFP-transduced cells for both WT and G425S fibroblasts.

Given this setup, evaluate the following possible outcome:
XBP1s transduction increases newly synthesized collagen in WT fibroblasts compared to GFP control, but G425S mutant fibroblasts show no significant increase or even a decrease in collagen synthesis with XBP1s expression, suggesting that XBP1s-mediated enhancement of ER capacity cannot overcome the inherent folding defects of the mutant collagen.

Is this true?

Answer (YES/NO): NO